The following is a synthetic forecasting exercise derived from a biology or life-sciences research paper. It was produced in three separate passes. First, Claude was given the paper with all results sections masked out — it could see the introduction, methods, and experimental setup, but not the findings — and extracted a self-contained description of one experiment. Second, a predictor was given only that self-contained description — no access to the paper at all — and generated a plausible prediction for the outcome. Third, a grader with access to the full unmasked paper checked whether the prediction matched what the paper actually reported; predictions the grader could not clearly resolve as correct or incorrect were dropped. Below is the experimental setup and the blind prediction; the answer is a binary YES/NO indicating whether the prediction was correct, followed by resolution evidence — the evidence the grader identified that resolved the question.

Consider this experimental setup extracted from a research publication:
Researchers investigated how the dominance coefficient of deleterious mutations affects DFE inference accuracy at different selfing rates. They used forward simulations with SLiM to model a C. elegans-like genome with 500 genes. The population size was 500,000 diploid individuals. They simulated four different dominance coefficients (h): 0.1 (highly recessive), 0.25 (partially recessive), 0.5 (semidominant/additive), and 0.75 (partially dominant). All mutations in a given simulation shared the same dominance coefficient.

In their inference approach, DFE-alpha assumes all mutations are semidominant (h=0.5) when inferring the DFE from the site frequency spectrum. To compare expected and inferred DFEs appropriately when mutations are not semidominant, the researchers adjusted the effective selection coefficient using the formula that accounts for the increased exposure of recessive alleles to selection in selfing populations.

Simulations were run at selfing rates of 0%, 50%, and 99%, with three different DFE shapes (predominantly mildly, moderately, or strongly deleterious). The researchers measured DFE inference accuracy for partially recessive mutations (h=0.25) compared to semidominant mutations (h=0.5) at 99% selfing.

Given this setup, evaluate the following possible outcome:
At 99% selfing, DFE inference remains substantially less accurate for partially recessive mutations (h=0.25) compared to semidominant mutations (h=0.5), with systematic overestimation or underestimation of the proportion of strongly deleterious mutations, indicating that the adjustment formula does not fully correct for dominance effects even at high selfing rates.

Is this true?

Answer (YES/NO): NO